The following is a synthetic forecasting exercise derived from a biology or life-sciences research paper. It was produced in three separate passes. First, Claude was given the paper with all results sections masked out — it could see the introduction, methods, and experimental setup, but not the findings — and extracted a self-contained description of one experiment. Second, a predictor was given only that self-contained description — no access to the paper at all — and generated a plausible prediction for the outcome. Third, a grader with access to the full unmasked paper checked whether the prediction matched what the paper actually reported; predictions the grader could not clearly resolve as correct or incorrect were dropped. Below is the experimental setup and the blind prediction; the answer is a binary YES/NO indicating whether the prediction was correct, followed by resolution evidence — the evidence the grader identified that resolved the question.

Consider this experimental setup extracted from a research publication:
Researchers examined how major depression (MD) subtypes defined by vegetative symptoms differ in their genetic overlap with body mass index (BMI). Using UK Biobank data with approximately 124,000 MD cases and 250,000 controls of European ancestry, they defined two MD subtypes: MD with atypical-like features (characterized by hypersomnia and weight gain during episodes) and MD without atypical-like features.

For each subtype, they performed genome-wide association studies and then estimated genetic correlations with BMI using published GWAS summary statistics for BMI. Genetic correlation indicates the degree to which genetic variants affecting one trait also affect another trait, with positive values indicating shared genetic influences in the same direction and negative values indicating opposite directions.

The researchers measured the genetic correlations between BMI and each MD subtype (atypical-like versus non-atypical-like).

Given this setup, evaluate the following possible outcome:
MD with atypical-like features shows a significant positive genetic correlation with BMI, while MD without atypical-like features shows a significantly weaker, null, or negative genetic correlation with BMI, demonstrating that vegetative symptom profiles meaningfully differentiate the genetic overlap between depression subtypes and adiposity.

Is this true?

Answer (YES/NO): YES